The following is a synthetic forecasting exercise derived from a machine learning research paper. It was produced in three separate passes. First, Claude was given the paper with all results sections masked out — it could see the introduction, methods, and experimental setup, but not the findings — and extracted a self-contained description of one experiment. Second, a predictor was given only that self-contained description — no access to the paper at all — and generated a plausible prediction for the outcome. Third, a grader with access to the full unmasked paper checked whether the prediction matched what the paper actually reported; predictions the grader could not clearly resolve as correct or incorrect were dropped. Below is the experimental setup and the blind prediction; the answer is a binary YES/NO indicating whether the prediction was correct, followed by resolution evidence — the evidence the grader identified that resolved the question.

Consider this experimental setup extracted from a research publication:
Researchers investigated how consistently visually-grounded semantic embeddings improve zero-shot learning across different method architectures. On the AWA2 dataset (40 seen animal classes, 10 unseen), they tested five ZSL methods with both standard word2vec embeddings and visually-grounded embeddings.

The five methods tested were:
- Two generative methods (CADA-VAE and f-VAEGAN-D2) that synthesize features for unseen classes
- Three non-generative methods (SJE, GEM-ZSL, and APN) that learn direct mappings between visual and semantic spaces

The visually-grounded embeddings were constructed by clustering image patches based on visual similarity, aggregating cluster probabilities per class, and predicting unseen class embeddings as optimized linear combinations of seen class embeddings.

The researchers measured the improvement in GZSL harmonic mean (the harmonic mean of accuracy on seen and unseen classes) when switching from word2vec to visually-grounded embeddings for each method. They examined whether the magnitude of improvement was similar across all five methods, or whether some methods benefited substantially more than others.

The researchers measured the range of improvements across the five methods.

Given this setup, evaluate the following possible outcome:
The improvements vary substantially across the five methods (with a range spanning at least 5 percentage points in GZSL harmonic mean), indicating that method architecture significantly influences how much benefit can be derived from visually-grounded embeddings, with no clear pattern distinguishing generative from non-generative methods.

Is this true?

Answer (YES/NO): YES